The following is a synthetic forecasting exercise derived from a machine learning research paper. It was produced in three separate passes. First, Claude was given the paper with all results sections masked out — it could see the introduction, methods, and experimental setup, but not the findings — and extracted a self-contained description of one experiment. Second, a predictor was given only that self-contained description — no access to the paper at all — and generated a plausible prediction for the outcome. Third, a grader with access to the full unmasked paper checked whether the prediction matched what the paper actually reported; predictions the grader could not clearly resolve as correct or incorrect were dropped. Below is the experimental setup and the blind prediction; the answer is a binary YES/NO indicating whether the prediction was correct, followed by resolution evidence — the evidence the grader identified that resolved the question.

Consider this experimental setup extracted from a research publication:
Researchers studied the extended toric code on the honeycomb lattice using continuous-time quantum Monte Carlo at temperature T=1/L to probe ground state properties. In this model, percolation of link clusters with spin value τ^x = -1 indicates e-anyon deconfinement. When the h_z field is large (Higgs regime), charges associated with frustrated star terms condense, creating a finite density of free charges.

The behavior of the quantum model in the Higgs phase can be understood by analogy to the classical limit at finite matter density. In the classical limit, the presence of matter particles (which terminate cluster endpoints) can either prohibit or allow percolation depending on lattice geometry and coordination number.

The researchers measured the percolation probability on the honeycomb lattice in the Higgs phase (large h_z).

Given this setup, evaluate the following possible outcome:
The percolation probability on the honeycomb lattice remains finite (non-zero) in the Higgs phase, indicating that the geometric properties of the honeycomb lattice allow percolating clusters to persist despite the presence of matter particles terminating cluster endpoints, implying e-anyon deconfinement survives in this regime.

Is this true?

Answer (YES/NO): NO